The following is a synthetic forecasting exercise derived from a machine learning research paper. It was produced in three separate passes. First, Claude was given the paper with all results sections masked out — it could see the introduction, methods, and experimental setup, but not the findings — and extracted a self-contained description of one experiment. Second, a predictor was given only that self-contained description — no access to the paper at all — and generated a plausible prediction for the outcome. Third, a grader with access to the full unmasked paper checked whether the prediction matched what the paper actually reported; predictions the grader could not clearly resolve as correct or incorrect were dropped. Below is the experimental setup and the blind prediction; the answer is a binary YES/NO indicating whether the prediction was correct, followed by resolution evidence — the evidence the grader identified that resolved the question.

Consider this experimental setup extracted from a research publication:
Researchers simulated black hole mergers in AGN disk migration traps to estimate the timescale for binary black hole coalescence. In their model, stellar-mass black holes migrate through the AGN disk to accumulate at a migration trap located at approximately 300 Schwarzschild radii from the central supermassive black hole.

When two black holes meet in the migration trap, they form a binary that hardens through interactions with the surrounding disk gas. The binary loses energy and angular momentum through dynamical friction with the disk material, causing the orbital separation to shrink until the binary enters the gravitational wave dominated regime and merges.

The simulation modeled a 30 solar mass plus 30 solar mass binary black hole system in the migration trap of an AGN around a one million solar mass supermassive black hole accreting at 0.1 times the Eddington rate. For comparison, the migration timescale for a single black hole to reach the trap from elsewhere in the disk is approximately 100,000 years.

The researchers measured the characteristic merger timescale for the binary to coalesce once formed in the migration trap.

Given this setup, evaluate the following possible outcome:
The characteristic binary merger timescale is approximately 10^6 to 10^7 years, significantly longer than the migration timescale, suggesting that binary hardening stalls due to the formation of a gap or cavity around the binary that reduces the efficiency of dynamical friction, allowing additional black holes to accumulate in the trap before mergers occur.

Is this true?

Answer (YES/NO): NO